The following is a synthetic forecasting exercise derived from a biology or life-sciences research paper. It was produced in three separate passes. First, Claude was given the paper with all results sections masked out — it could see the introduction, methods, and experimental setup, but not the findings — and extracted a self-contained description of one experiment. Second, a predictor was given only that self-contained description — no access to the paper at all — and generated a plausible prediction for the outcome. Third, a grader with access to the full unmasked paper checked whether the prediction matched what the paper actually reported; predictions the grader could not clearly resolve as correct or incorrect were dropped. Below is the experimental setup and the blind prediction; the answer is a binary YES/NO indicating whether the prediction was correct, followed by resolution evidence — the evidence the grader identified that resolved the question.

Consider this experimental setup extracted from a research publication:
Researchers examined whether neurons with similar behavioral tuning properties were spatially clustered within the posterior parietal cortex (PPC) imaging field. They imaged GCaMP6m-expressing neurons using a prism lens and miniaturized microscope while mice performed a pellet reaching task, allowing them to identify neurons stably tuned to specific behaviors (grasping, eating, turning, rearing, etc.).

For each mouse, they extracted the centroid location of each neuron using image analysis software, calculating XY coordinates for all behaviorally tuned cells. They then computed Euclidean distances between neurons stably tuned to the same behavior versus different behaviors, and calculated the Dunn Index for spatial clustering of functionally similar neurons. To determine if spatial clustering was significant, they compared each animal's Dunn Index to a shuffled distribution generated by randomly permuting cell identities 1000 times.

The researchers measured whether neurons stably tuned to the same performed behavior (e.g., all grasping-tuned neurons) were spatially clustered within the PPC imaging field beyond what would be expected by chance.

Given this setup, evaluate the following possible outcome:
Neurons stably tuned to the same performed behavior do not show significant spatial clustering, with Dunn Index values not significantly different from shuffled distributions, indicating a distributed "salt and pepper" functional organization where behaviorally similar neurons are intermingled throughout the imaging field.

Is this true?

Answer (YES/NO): YES